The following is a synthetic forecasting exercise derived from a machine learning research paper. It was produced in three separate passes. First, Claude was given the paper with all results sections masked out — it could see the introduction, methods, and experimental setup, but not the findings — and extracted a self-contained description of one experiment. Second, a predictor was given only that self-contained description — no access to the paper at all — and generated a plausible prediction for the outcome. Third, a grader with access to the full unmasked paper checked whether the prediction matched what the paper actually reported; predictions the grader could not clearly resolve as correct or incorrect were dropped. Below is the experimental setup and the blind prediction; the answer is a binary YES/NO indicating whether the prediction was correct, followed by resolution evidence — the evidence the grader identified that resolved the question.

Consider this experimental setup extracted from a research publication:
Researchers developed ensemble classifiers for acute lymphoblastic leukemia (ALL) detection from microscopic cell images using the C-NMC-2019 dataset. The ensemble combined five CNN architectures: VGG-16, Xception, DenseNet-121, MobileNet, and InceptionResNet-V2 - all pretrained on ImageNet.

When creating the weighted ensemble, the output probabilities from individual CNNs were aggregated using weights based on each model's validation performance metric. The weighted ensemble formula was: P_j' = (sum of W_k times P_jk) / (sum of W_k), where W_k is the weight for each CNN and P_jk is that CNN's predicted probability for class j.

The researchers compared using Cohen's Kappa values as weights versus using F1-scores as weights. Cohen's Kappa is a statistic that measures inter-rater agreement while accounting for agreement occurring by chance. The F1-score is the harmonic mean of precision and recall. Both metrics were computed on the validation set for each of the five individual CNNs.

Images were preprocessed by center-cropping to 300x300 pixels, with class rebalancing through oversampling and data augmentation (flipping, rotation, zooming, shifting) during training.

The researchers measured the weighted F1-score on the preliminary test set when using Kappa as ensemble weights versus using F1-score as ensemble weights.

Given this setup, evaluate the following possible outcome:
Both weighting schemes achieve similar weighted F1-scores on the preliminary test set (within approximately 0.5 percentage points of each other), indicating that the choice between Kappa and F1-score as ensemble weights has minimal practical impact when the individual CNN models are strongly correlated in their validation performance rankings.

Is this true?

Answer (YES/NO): YES